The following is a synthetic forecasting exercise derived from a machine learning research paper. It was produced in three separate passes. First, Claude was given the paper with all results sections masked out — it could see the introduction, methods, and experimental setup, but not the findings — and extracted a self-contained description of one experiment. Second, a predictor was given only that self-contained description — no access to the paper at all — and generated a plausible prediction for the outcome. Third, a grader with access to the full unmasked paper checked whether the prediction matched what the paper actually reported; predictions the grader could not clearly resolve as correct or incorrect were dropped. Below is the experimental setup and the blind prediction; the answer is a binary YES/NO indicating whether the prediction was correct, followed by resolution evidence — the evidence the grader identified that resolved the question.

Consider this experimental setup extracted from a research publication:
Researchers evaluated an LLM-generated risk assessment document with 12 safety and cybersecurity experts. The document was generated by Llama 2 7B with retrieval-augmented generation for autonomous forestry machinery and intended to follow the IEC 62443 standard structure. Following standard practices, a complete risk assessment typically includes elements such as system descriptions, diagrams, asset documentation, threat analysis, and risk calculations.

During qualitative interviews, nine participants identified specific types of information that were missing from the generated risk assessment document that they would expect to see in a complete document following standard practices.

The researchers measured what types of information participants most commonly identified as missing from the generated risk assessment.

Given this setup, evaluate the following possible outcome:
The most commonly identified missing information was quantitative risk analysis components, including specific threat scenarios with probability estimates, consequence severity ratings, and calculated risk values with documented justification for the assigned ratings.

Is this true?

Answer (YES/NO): NO